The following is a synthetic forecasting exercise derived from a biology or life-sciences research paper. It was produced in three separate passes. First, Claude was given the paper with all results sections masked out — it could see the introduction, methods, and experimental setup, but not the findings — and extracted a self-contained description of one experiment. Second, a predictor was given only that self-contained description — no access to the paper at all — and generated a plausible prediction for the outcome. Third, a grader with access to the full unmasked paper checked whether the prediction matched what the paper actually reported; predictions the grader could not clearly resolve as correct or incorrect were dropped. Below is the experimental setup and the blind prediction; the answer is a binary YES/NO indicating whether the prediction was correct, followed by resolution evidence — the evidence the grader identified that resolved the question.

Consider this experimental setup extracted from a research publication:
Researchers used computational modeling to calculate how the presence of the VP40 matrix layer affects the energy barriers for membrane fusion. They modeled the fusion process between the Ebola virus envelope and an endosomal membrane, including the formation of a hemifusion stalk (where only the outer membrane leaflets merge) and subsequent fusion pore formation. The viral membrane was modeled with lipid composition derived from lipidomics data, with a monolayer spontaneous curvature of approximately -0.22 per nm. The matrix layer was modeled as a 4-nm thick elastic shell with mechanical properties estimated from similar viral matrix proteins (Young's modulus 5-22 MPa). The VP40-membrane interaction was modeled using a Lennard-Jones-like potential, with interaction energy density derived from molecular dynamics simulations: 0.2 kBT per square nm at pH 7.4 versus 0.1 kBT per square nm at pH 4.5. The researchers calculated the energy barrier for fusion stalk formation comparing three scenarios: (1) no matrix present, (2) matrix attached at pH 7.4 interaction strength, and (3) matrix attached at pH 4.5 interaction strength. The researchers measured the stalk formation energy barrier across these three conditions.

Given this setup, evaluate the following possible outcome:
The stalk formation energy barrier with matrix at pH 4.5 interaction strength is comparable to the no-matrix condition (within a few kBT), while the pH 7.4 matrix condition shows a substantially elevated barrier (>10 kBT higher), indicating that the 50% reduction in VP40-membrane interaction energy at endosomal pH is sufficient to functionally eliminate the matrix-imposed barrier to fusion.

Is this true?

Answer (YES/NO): NO